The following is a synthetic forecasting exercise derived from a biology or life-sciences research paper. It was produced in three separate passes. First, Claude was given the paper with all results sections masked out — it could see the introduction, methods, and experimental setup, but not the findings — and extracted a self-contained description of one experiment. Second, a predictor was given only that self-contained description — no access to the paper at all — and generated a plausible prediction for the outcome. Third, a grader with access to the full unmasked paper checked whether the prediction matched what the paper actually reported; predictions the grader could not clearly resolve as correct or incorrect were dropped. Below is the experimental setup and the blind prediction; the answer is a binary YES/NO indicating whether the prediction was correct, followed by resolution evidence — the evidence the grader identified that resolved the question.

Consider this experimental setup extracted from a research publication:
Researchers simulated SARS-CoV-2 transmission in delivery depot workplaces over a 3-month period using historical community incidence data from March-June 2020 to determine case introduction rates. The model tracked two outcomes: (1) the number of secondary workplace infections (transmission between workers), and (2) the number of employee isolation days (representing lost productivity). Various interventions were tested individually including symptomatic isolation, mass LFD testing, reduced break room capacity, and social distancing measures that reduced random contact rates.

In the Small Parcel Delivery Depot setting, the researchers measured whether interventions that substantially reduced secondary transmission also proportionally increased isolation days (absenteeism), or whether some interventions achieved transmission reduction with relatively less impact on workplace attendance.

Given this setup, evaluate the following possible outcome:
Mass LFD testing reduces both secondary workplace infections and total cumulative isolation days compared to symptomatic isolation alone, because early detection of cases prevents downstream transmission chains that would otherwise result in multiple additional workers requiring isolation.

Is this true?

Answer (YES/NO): NO